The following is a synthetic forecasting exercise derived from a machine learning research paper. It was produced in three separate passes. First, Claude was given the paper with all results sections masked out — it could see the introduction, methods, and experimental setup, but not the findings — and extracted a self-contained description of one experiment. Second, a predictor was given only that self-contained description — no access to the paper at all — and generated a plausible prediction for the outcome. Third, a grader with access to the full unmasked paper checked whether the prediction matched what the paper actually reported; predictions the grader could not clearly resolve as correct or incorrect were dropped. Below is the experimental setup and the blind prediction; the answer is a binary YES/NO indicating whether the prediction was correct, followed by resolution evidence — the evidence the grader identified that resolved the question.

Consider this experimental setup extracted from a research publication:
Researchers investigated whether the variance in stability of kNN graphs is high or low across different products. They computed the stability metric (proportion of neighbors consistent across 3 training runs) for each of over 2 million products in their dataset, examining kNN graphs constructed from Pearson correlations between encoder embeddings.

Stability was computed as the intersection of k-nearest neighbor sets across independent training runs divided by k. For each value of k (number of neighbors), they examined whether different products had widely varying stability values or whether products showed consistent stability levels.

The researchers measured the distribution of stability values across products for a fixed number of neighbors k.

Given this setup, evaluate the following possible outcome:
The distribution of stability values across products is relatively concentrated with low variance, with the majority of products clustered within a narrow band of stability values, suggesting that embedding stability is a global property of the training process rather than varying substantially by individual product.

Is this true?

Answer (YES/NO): YES